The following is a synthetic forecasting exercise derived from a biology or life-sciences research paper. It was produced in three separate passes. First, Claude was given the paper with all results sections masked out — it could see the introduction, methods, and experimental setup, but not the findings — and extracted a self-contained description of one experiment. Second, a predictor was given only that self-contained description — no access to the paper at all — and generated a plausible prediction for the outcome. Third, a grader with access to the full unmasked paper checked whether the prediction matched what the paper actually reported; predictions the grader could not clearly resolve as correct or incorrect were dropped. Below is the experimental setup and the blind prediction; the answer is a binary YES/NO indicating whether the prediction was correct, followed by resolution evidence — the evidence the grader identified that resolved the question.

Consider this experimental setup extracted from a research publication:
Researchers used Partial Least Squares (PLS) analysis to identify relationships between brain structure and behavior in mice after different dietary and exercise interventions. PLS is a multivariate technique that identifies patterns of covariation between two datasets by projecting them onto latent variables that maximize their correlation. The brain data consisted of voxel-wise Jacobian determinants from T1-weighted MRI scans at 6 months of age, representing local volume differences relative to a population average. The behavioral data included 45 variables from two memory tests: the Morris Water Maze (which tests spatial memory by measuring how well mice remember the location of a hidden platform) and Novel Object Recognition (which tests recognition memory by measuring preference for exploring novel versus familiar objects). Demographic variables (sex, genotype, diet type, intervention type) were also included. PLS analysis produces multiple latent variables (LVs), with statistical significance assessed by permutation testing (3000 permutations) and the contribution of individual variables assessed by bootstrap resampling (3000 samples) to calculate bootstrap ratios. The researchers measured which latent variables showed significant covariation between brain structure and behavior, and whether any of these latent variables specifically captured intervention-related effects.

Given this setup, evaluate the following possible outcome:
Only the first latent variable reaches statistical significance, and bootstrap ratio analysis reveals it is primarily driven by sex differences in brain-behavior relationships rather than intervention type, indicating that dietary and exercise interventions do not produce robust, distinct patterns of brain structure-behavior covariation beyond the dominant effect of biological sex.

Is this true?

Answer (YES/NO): NO